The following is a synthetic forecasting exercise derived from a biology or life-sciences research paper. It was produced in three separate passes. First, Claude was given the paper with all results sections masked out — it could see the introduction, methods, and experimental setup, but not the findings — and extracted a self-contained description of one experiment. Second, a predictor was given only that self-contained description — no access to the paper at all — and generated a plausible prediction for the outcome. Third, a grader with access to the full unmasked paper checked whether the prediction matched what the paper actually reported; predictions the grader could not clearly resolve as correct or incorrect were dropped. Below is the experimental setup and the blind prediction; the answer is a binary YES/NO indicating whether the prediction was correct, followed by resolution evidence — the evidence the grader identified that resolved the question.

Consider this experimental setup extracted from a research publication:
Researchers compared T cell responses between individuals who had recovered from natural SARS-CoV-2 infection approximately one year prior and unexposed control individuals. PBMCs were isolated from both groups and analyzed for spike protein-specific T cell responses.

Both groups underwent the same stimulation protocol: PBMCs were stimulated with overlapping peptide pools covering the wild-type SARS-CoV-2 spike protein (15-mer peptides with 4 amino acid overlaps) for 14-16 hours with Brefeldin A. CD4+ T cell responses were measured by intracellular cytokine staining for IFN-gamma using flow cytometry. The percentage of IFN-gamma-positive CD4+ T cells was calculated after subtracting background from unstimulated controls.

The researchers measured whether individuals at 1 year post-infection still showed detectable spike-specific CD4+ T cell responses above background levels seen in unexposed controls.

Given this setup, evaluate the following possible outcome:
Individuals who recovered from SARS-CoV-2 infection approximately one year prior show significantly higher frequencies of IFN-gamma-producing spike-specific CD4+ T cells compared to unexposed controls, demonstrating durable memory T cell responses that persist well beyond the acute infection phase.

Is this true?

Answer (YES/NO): YES